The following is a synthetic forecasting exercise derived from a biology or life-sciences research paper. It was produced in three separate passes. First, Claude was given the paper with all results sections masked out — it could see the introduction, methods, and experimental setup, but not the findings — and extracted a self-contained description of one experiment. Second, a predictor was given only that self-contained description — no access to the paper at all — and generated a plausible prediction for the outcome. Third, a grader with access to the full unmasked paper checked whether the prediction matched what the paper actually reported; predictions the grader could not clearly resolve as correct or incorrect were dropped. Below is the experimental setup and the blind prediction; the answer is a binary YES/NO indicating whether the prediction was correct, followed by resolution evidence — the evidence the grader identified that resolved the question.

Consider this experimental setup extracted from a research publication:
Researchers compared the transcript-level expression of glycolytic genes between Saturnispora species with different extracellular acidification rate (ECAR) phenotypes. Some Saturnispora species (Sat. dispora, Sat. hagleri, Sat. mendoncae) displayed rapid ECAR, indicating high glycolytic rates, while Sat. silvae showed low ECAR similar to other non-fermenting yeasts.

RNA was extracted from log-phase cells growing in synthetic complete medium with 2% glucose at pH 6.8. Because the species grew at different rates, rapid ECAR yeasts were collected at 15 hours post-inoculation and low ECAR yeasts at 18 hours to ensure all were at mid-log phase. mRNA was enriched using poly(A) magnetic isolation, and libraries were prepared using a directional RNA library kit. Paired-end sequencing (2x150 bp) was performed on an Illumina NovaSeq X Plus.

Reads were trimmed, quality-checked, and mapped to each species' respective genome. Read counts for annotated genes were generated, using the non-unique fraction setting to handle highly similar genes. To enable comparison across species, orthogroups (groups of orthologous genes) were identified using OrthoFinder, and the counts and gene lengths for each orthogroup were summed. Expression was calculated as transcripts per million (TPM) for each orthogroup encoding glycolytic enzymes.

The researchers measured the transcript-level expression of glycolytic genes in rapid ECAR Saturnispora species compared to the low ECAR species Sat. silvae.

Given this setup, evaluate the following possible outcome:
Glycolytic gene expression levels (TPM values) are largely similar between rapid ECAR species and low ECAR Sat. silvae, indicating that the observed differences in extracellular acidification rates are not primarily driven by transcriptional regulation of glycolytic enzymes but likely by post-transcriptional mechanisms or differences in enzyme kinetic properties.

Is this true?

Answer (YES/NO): NO